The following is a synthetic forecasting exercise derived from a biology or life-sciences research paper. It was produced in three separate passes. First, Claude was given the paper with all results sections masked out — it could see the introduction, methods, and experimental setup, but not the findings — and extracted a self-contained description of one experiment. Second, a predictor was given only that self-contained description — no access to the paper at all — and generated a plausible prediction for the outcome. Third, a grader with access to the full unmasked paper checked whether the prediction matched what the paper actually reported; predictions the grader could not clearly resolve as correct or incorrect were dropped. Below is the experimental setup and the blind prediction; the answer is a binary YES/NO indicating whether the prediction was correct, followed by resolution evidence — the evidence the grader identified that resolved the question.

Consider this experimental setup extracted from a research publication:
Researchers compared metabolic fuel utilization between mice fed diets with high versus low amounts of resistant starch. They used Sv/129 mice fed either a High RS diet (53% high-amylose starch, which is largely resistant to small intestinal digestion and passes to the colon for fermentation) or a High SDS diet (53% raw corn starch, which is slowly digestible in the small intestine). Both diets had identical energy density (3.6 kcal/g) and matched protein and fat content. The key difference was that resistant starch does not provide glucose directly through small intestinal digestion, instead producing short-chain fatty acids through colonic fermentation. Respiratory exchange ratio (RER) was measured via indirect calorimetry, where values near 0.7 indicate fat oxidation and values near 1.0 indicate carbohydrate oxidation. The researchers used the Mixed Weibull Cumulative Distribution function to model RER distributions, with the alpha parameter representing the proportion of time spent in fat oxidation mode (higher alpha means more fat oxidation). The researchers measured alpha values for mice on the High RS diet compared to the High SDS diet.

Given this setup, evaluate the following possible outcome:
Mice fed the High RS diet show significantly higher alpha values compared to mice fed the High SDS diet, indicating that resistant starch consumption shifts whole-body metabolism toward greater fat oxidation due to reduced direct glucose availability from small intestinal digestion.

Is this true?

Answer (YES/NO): NO